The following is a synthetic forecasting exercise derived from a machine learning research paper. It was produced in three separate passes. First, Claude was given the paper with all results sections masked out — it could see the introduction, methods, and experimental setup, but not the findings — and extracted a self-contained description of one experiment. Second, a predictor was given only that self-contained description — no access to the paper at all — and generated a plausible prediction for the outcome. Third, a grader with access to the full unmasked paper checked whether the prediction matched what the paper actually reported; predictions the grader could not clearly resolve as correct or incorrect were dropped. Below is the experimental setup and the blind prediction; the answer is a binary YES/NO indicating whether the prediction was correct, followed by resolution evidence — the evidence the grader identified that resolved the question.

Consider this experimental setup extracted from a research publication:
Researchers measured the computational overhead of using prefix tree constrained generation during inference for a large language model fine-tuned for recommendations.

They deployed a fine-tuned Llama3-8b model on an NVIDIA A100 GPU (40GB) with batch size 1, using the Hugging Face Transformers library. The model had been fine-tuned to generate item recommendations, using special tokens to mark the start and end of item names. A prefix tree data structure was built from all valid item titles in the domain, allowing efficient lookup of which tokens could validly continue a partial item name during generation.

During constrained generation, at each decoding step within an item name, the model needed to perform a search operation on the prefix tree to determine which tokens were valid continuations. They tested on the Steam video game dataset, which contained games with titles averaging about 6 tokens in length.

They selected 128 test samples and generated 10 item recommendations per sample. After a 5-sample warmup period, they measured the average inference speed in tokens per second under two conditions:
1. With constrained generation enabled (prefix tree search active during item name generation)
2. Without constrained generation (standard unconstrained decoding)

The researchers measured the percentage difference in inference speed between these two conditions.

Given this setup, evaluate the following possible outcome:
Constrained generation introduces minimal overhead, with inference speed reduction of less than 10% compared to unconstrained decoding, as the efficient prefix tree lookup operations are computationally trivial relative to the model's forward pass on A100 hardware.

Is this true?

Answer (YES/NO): YES